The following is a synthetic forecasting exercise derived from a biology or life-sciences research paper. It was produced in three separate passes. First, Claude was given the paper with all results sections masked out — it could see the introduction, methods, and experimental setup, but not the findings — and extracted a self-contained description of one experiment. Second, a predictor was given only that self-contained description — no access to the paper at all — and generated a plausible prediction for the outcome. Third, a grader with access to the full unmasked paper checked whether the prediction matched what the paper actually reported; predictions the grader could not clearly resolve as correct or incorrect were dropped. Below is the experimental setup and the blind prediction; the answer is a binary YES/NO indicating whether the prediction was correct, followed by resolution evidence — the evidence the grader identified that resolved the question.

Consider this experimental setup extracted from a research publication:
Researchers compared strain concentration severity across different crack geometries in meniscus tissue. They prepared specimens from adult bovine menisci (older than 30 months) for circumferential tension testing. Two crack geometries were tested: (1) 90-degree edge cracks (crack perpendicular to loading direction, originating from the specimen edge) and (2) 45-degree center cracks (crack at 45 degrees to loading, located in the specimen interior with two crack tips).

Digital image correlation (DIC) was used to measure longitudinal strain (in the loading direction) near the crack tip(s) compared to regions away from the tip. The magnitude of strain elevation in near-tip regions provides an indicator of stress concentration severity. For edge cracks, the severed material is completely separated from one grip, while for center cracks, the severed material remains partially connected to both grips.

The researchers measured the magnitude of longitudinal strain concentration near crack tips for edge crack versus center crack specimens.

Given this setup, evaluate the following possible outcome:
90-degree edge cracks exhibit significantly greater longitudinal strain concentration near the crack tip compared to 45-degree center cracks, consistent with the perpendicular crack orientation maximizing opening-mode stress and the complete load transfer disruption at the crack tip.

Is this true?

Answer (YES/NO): YES